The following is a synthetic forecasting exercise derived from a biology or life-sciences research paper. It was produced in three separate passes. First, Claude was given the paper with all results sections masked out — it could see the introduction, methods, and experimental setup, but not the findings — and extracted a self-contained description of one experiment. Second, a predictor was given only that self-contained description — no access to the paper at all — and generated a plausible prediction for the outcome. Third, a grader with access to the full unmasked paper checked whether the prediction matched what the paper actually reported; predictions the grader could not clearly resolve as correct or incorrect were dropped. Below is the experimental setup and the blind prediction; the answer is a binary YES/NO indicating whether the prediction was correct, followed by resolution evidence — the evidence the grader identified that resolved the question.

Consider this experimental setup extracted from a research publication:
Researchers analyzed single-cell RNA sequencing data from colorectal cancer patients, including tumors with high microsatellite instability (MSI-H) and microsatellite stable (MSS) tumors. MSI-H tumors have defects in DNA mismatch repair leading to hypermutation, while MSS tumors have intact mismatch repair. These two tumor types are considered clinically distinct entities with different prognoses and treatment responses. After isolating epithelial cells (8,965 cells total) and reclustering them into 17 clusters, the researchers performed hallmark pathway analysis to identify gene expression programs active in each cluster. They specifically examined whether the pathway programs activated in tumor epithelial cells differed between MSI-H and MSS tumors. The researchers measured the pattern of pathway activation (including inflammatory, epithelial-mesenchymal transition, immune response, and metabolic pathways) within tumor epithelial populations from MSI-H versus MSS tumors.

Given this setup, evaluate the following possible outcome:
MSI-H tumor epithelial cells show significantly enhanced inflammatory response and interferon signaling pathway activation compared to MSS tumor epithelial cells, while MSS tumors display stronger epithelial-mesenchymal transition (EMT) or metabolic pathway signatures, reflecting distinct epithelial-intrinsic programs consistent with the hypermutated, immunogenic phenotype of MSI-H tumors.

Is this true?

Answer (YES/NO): NO